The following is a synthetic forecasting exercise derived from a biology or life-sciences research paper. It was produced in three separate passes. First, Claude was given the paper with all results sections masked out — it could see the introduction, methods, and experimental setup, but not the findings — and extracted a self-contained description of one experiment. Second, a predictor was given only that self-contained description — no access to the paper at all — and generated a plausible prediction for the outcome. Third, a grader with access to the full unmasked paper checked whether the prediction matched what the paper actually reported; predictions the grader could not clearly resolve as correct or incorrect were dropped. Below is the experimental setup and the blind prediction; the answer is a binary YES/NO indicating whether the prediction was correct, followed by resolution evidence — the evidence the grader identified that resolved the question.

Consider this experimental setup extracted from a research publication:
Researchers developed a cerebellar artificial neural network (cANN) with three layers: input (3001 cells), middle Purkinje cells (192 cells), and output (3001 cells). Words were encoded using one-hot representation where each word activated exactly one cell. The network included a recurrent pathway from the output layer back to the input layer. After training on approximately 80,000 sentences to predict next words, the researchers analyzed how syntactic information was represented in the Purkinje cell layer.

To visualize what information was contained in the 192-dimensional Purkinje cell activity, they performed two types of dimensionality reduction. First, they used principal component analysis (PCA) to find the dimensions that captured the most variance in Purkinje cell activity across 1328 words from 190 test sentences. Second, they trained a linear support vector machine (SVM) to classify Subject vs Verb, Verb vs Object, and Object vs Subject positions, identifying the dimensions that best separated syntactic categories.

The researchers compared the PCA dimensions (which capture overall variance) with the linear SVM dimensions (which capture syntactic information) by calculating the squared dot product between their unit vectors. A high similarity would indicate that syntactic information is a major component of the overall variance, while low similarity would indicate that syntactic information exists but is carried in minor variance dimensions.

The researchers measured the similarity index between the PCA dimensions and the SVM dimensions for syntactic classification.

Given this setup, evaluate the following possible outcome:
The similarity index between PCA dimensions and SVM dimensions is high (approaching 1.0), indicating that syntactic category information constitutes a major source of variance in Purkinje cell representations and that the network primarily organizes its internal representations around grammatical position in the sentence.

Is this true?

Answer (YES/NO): YES